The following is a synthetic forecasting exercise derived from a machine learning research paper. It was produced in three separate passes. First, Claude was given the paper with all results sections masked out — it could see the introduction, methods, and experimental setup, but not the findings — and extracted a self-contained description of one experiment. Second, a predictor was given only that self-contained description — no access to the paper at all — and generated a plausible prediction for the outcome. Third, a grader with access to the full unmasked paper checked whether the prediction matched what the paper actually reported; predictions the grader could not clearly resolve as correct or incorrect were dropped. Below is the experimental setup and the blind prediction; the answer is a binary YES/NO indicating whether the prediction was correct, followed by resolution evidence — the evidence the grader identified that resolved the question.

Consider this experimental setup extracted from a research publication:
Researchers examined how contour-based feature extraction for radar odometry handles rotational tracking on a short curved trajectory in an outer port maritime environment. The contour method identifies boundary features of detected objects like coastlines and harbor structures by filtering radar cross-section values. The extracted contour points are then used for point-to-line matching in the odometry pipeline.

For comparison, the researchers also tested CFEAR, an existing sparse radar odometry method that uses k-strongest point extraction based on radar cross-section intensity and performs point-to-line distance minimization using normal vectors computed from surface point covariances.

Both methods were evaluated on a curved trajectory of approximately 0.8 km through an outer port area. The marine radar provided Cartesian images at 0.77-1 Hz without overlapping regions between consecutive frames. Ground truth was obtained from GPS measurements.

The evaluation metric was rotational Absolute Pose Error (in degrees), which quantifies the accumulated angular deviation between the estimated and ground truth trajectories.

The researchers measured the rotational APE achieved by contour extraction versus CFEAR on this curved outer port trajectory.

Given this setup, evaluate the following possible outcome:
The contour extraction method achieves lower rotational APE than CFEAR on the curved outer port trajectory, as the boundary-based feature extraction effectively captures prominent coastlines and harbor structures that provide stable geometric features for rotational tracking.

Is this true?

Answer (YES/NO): YES